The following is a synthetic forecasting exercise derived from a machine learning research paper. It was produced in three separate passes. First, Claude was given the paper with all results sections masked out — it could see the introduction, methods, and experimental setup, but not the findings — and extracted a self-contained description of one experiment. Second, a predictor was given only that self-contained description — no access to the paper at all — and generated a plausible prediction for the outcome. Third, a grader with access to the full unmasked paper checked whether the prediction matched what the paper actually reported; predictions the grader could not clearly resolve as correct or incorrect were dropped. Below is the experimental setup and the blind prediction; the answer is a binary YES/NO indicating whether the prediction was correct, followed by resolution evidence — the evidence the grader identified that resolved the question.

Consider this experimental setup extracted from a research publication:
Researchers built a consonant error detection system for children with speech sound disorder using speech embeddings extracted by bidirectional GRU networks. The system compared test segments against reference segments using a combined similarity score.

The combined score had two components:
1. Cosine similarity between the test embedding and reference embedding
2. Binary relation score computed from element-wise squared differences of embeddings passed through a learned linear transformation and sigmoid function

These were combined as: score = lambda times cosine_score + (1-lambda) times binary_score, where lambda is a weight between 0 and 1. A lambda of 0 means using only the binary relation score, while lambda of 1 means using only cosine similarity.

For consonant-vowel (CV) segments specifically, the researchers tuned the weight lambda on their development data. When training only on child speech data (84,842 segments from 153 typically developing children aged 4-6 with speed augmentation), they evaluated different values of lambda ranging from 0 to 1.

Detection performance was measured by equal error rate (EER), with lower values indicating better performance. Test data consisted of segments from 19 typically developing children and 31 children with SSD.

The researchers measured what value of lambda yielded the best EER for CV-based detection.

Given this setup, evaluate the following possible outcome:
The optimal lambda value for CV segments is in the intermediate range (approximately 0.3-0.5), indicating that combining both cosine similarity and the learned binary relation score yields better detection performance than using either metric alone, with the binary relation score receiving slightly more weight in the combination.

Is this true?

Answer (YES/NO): NO